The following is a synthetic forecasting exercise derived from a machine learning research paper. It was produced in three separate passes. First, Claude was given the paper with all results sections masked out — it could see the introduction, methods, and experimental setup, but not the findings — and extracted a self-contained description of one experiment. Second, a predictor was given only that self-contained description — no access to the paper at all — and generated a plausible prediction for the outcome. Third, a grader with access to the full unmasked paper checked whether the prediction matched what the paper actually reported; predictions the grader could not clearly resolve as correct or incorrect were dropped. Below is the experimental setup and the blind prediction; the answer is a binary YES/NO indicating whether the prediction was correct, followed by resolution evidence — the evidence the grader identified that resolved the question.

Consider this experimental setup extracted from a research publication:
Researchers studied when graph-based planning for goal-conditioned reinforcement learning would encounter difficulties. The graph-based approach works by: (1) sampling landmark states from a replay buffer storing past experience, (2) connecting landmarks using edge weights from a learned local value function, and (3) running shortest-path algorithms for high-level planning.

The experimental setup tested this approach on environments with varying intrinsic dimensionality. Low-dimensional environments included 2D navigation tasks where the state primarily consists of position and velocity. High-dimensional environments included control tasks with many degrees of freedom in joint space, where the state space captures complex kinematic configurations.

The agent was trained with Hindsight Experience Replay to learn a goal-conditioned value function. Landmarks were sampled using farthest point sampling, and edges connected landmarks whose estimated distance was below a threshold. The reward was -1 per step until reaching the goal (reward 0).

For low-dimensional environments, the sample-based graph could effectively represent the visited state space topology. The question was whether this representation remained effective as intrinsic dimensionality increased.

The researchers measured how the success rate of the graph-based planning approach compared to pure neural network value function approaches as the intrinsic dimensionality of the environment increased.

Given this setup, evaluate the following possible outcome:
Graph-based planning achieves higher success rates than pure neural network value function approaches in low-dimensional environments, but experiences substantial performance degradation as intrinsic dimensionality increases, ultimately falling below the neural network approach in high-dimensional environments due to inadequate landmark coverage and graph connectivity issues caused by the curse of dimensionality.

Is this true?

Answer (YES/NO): NO